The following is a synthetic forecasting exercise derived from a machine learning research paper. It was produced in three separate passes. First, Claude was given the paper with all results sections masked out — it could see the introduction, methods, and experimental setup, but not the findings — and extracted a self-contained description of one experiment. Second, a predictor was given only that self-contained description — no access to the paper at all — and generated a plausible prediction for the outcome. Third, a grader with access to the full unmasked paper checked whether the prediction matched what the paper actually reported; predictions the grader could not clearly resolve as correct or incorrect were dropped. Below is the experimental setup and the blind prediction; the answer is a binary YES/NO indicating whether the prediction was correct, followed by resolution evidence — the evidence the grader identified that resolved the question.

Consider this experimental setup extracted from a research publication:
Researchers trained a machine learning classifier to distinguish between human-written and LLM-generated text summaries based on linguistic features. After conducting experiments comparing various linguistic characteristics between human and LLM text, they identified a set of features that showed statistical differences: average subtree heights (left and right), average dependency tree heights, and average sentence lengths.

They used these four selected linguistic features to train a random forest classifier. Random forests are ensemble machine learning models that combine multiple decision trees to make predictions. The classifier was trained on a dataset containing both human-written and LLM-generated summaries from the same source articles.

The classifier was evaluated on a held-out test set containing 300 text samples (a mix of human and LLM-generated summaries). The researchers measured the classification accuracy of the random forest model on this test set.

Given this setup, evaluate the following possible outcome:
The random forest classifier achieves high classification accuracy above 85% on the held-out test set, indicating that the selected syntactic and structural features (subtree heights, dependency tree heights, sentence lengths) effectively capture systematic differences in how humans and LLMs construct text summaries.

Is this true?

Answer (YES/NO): YES